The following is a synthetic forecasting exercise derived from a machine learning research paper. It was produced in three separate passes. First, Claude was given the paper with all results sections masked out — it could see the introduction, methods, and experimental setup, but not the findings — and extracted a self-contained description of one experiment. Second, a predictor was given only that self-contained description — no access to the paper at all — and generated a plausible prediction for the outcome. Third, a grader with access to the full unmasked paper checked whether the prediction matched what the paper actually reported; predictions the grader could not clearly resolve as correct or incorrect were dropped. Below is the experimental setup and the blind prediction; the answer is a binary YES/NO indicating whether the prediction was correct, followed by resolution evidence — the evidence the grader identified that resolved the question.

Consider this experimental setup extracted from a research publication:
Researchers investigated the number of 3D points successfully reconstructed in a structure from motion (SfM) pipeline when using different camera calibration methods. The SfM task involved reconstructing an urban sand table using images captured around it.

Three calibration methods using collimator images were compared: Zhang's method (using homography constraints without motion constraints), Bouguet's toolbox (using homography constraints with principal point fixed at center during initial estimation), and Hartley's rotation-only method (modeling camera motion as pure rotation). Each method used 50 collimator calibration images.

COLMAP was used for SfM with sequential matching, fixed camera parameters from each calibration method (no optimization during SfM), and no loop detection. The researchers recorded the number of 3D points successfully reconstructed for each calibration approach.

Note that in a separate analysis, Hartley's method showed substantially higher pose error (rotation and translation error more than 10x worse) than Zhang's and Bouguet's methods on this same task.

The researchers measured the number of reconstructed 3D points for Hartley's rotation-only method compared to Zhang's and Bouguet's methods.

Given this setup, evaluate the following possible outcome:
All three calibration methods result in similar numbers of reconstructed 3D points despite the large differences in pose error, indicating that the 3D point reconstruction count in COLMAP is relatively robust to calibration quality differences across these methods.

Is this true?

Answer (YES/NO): YES